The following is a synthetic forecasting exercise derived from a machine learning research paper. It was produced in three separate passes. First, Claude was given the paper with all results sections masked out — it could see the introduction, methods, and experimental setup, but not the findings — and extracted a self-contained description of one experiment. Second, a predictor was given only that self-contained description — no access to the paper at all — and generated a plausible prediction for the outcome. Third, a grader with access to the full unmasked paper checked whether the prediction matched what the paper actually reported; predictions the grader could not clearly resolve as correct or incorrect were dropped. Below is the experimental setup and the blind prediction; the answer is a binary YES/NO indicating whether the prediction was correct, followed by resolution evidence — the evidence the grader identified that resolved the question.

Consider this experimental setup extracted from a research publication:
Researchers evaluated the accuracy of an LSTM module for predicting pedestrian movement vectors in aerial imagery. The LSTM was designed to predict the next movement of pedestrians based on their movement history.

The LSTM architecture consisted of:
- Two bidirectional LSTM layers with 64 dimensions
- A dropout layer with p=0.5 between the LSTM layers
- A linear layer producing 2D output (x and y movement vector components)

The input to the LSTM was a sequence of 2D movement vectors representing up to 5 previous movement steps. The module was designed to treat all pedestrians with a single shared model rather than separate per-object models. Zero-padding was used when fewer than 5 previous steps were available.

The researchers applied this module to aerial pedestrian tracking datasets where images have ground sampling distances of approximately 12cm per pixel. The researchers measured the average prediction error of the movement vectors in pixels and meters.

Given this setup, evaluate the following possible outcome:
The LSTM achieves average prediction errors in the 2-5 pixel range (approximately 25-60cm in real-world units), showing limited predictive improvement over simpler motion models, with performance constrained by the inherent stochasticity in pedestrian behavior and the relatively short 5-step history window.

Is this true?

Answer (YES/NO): YES